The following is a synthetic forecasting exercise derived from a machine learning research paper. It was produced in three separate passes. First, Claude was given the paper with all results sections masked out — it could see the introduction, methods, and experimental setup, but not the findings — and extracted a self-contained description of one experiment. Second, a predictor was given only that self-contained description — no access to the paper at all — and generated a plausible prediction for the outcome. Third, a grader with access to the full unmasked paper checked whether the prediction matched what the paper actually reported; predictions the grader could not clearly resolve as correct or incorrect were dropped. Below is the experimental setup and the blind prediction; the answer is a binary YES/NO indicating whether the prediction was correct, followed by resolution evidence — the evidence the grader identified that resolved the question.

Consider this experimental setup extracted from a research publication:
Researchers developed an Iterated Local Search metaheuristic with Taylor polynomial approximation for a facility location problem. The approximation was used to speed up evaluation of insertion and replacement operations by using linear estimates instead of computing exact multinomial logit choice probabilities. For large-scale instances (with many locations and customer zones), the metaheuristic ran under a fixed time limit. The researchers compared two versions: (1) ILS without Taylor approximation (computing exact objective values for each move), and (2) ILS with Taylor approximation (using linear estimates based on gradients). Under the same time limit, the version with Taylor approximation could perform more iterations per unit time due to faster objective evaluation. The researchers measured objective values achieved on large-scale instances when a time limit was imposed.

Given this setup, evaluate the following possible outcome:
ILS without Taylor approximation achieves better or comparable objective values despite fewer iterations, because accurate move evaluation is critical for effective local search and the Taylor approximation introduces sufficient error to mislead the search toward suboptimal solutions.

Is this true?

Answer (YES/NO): NO